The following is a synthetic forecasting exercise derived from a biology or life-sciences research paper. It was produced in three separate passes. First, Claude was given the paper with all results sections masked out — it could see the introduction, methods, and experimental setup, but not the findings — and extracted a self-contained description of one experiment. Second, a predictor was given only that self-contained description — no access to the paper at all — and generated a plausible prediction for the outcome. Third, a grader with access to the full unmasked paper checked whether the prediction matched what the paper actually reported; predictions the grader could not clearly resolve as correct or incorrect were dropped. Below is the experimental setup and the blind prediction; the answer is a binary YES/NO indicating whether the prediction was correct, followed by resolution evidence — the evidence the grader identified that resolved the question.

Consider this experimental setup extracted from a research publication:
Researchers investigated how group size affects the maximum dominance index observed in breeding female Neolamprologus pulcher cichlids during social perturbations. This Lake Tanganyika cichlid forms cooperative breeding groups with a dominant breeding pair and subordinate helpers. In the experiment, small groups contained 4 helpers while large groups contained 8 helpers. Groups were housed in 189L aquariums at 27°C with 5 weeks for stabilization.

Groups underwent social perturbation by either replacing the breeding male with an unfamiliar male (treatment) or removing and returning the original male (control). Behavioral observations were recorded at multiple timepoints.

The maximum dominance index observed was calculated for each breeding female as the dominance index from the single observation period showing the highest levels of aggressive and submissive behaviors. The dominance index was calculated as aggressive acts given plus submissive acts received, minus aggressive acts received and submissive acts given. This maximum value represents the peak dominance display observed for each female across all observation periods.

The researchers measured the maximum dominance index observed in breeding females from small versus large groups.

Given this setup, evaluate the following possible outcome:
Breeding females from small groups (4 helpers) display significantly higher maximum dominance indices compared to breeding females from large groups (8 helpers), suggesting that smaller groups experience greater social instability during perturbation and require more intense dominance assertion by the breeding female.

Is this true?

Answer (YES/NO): NO